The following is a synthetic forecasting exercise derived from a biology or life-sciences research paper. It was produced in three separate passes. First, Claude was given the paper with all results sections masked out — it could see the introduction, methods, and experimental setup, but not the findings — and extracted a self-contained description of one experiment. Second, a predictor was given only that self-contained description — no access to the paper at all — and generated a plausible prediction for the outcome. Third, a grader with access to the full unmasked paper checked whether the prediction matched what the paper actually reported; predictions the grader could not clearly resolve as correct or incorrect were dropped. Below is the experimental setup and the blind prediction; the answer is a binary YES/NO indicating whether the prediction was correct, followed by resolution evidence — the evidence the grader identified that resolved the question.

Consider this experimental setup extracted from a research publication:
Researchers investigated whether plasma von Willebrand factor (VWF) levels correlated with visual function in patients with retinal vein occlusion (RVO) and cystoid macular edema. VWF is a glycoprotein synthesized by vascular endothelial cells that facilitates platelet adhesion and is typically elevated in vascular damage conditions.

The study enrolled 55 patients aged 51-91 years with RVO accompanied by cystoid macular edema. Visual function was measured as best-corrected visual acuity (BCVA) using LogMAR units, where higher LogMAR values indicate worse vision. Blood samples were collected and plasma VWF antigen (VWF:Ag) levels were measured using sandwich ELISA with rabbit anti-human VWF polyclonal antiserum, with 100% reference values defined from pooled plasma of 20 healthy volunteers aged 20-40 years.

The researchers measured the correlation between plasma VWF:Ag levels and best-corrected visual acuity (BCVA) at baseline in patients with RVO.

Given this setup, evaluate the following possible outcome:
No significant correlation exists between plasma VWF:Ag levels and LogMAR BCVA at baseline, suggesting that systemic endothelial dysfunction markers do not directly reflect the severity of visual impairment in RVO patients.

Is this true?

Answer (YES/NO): YES